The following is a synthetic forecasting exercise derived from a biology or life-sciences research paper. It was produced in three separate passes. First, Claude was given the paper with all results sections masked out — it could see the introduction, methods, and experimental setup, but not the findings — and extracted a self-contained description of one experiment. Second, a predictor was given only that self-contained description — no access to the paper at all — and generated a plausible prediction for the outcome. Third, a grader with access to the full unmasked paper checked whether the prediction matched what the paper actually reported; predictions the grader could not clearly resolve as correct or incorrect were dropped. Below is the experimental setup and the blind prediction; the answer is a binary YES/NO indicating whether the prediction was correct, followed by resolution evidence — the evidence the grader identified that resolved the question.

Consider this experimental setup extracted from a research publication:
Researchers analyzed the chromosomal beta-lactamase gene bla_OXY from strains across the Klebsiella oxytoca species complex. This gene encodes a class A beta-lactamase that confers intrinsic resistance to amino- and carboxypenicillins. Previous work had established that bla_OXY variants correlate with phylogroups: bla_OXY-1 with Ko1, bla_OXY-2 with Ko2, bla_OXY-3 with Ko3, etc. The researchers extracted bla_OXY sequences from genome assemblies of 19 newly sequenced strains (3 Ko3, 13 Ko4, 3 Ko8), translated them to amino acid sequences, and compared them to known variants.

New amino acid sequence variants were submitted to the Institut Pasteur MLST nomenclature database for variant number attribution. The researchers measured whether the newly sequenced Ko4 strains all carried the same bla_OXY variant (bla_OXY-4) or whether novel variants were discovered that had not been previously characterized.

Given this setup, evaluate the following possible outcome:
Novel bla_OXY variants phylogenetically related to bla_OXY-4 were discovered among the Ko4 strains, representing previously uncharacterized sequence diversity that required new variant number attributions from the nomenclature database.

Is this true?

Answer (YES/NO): NO